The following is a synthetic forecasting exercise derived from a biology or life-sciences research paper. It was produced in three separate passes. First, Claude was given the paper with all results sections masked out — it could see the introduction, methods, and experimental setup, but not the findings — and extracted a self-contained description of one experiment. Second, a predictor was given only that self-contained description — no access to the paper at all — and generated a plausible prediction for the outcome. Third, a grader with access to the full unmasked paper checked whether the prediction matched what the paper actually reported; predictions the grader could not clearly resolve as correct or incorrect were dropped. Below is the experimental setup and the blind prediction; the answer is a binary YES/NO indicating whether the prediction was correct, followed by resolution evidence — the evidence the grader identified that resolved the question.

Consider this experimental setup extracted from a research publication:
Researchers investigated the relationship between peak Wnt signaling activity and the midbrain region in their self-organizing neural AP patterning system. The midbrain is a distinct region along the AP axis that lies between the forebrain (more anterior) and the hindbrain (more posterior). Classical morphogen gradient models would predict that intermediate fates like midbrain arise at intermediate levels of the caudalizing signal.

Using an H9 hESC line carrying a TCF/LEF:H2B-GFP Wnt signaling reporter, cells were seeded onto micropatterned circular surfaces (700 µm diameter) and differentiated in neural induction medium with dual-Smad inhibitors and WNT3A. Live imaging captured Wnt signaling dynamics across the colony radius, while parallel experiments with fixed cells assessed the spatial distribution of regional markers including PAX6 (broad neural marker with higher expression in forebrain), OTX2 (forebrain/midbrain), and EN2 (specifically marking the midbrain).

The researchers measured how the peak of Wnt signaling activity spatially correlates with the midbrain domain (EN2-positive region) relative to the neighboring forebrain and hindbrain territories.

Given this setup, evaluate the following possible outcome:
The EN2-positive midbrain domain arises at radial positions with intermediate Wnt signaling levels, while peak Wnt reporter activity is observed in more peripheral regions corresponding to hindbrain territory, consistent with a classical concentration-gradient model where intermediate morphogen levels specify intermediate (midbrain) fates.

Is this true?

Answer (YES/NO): NO